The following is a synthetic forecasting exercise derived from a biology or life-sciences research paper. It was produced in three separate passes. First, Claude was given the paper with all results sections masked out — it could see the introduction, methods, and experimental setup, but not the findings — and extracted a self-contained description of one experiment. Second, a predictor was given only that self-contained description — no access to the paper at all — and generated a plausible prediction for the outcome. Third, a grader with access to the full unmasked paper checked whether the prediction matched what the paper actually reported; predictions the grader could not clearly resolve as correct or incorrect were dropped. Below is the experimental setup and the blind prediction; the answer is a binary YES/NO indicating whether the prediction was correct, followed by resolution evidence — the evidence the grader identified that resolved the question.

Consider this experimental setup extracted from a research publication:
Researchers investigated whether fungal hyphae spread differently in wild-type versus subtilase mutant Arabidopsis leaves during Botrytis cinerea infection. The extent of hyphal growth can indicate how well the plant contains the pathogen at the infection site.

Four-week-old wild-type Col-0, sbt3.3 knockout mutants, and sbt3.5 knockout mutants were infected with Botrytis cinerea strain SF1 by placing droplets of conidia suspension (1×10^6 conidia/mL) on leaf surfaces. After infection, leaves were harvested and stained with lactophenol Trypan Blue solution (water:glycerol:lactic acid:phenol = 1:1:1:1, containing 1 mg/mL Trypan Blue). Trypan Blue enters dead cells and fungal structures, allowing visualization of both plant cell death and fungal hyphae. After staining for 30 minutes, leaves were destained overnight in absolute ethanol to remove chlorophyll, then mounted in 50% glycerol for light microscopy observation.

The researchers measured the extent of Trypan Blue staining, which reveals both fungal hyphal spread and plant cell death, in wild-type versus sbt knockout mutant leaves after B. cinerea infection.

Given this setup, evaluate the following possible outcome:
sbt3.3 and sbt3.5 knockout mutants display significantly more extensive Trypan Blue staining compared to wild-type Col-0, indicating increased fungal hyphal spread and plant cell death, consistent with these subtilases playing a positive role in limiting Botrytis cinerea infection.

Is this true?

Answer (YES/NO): YES